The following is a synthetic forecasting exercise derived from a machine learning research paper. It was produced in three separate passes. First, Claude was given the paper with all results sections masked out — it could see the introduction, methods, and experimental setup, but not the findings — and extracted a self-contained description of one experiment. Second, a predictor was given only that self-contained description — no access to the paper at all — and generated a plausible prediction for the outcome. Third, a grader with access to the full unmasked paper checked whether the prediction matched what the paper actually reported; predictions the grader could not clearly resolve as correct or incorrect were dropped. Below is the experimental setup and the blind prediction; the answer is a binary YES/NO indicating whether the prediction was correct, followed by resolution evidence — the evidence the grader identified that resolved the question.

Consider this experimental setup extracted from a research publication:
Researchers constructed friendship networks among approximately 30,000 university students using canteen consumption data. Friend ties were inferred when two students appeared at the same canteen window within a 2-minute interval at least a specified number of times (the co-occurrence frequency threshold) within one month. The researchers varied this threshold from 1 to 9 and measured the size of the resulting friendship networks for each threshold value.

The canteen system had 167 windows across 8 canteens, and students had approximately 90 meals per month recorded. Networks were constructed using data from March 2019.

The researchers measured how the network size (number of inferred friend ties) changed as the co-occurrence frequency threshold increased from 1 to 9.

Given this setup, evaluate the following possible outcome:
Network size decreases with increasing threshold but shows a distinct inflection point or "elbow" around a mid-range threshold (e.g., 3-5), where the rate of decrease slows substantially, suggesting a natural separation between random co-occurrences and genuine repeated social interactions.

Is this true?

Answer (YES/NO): NO